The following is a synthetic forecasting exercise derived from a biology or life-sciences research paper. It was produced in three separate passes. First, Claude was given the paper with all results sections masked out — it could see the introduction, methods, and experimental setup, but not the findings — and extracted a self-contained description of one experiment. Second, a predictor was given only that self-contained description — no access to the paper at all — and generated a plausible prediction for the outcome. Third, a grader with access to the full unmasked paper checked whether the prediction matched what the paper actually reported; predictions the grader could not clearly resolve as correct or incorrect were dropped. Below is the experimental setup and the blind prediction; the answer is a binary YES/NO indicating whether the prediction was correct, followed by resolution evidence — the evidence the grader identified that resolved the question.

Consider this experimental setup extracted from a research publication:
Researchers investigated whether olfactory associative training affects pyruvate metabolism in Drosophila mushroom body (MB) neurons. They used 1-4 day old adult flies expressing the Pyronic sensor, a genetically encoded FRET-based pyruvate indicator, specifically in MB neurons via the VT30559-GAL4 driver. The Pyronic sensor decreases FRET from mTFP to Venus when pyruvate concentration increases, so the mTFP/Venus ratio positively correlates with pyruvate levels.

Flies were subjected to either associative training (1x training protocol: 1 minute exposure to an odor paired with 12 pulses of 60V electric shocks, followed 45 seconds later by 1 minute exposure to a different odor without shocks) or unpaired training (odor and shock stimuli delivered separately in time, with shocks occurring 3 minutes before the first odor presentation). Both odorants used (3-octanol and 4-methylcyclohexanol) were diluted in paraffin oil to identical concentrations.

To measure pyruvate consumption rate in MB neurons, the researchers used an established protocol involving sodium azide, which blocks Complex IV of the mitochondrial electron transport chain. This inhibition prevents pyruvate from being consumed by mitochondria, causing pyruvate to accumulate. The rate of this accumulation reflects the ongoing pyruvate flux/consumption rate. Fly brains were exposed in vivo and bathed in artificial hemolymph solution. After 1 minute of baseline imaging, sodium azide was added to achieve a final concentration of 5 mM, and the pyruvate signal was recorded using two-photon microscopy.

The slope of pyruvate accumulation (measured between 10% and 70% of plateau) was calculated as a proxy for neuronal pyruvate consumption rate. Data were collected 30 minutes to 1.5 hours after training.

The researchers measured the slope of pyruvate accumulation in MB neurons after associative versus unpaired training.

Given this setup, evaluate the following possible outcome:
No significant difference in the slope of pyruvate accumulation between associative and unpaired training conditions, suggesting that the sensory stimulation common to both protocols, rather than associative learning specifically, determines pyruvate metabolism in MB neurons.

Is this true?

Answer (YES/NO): NO